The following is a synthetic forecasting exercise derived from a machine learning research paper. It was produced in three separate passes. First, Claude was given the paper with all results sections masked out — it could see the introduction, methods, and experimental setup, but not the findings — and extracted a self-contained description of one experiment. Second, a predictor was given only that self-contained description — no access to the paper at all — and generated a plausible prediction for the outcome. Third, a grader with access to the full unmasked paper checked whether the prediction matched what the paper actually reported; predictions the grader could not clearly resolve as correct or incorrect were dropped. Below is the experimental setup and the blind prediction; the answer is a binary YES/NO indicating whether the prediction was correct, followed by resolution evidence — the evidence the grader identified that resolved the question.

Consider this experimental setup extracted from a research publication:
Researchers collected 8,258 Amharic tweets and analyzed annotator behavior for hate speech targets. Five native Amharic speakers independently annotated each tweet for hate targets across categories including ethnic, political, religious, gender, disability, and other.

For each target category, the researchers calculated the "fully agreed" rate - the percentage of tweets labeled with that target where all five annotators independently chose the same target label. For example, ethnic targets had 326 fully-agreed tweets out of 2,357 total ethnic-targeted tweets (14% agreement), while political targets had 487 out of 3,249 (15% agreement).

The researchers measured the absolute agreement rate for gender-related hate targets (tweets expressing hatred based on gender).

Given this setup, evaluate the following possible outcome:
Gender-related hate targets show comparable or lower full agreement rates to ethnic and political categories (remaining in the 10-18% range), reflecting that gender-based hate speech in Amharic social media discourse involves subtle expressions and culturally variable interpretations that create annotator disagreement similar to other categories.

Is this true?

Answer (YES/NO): NO